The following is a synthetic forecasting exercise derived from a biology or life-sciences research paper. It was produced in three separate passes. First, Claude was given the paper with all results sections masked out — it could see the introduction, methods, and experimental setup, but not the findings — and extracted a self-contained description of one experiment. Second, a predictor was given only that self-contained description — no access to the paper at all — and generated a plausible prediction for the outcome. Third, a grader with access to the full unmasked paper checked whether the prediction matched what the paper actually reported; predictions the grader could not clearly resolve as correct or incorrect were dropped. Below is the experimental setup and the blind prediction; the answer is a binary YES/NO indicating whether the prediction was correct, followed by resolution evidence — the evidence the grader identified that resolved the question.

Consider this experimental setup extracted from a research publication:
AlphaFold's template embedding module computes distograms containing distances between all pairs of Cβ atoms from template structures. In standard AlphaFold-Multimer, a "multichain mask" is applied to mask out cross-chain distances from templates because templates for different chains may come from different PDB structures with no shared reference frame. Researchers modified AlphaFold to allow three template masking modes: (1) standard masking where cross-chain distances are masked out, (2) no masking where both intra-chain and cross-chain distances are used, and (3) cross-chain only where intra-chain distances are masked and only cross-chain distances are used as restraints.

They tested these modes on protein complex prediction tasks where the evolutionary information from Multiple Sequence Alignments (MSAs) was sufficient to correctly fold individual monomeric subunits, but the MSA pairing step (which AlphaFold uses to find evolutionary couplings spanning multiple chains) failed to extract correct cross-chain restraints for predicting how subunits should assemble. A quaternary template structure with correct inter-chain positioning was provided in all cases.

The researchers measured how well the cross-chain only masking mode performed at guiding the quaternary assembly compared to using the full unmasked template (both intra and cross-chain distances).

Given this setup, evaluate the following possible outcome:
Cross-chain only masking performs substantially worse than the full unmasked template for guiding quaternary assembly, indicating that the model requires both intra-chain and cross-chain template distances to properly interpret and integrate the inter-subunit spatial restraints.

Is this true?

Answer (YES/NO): NO